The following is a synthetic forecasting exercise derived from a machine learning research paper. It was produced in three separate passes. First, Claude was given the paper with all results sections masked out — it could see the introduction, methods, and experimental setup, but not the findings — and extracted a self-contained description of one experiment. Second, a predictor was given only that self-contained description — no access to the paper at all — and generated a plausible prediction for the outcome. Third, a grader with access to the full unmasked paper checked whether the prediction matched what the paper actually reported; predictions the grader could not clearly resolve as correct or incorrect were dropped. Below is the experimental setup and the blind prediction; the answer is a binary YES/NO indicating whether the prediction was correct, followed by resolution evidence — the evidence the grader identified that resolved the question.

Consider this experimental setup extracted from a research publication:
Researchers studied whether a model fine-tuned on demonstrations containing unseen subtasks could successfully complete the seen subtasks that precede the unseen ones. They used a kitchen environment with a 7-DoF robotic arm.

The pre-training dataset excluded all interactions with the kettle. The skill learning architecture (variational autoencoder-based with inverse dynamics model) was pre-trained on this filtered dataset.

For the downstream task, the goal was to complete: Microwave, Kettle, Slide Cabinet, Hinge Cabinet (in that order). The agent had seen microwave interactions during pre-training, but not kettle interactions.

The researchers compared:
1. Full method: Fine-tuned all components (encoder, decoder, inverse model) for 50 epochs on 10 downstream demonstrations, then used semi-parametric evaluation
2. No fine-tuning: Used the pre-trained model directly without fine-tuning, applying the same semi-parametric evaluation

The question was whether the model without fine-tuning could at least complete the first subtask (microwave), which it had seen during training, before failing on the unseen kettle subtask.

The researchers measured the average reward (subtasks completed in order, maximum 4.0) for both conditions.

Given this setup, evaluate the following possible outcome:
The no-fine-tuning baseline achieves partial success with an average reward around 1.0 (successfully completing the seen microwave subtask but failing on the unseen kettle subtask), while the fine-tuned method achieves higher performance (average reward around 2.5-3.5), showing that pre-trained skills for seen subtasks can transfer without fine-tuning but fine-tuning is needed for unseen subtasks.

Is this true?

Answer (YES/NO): YES